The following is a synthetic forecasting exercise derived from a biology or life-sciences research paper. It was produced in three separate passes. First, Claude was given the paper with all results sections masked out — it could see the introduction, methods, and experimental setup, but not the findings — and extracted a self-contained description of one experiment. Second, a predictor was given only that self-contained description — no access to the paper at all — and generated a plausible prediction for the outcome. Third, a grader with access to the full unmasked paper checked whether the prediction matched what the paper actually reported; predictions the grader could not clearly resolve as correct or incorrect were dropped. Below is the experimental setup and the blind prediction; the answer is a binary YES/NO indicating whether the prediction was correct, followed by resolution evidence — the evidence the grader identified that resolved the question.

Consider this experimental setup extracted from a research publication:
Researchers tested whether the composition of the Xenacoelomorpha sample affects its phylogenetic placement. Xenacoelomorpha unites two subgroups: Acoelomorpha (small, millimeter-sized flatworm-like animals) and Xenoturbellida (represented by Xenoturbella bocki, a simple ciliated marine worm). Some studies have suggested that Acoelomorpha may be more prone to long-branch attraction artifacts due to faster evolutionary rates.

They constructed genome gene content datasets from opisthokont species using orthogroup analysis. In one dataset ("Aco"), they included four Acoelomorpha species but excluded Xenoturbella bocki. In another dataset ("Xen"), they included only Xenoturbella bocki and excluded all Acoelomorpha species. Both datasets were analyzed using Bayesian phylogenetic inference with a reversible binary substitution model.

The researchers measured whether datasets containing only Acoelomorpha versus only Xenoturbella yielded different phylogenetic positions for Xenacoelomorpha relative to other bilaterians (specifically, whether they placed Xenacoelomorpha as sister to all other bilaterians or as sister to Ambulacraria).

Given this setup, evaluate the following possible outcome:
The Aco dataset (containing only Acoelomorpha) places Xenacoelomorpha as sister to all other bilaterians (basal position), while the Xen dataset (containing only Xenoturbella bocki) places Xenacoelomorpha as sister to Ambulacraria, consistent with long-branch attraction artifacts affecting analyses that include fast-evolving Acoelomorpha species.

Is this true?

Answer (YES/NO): NO